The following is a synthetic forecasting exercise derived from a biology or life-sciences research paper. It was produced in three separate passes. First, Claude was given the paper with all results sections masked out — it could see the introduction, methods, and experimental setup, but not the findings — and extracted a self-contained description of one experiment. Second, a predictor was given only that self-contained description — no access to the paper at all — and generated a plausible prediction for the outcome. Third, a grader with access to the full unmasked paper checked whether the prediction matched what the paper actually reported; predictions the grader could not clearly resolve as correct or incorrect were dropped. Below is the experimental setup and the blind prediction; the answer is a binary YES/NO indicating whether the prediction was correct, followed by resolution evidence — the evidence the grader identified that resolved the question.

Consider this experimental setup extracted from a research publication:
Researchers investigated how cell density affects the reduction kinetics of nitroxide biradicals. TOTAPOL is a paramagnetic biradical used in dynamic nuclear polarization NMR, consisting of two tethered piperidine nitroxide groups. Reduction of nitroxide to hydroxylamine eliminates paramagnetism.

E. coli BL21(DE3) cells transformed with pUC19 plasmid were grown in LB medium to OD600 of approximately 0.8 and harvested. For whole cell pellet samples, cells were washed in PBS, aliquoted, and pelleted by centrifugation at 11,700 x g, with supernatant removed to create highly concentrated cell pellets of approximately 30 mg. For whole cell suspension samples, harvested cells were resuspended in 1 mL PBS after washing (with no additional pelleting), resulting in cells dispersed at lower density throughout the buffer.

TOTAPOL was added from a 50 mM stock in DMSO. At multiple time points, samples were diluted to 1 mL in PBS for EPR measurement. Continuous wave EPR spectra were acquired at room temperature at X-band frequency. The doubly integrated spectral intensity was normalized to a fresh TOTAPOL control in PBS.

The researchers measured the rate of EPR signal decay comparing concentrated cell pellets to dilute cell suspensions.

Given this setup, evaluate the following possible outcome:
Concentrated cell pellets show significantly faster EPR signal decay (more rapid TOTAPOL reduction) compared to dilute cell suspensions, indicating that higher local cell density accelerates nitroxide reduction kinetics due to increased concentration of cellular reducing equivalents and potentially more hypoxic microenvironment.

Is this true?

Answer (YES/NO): YES